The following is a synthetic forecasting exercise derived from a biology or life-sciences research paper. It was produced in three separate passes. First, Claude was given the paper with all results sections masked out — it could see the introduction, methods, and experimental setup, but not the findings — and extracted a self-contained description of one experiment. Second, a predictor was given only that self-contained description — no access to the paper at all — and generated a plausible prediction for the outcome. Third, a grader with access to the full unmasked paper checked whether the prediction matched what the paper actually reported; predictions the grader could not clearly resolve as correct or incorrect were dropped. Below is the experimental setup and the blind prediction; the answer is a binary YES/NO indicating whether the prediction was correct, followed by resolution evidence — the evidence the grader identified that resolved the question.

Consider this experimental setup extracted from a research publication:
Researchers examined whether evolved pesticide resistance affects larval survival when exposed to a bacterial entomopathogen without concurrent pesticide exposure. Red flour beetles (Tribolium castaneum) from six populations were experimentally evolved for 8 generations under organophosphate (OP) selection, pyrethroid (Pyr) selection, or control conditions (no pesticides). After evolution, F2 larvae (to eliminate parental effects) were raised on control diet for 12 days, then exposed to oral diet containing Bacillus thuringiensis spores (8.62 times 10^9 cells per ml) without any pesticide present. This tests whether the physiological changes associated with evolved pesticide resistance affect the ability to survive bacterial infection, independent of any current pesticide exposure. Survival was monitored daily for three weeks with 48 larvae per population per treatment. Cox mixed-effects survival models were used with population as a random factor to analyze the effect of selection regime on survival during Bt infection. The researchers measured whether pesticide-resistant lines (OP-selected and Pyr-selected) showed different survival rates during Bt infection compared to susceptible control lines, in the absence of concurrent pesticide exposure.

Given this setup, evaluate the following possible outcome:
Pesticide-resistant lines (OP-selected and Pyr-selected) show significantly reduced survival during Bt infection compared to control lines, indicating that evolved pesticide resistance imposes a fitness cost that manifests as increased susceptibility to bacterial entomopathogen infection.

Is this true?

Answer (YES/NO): NO